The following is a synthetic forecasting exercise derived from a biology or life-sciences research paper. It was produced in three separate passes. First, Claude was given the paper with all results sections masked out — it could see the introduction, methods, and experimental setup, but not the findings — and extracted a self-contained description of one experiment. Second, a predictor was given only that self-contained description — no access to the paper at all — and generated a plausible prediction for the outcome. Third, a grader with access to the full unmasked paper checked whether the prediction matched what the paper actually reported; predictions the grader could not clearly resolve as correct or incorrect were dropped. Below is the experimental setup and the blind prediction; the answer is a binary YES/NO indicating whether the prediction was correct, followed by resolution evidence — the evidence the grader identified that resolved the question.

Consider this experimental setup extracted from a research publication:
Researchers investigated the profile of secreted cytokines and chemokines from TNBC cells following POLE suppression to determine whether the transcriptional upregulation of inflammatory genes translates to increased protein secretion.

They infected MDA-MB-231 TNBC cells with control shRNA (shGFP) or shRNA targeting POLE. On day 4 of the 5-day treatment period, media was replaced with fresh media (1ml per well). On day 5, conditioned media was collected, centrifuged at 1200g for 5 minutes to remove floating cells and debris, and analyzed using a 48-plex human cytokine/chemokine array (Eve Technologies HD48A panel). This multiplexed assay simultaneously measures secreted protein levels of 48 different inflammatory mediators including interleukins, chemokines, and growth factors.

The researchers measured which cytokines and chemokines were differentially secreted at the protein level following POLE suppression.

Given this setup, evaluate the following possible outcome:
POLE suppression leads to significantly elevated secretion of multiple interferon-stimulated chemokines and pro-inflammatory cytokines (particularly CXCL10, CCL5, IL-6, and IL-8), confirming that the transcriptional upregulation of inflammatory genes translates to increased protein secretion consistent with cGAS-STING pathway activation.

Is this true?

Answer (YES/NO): NO